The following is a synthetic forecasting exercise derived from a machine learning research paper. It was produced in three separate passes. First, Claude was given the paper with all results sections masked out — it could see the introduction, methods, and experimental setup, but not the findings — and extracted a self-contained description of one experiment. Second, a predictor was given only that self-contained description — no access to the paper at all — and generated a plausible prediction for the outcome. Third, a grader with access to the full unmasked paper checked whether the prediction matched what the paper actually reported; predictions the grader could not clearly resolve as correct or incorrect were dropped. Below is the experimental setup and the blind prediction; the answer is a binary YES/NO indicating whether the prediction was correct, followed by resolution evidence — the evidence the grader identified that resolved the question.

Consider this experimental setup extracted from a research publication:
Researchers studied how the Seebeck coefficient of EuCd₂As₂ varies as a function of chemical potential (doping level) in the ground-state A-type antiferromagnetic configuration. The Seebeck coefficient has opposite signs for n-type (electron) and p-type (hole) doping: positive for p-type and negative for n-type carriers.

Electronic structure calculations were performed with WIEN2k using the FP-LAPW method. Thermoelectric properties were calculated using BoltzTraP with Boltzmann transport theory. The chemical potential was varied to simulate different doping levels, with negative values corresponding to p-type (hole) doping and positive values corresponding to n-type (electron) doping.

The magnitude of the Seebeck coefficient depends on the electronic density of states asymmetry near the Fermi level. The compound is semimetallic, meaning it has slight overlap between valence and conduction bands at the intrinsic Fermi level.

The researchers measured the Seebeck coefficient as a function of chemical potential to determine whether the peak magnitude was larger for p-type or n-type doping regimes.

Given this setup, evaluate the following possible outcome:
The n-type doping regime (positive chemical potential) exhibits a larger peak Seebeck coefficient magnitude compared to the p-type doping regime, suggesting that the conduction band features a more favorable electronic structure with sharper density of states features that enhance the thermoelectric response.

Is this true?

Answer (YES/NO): NO